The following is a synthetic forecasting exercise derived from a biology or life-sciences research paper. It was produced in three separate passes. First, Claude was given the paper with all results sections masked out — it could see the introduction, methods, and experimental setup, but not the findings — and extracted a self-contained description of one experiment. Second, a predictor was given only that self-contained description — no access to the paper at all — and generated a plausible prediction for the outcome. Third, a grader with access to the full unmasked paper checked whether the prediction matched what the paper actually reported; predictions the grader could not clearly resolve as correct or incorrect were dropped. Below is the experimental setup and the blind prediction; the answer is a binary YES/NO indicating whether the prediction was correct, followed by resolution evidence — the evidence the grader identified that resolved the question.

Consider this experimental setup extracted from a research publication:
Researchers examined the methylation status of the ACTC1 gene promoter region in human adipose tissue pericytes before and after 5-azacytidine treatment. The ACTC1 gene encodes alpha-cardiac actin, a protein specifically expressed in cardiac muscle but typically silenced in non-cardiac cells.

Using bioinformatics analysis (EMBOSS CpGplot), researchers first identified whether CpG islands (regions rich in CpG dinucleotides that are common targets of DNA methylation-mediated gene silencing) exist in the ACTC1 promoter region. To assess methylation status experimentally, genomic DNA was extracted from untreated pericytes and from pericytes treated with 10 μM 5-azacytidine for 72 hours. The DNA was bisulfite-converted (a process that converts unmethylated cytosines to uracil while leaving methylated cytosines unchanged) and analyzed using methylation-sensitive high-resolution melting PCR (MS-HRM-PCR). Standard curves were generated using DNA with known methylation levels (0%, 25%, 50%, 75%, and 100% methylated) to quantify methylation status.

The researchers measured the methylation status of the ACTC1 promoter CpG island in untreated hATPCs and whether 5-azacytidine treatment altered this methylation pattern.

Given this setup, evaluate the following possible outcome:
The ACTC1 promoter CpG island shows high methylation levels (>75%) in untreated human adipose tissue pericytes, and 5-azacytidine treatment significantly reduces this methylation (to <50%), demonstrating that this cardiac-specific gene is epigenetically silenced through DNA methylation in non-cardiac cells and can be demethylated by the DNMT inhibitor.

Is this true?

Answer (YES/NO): YES